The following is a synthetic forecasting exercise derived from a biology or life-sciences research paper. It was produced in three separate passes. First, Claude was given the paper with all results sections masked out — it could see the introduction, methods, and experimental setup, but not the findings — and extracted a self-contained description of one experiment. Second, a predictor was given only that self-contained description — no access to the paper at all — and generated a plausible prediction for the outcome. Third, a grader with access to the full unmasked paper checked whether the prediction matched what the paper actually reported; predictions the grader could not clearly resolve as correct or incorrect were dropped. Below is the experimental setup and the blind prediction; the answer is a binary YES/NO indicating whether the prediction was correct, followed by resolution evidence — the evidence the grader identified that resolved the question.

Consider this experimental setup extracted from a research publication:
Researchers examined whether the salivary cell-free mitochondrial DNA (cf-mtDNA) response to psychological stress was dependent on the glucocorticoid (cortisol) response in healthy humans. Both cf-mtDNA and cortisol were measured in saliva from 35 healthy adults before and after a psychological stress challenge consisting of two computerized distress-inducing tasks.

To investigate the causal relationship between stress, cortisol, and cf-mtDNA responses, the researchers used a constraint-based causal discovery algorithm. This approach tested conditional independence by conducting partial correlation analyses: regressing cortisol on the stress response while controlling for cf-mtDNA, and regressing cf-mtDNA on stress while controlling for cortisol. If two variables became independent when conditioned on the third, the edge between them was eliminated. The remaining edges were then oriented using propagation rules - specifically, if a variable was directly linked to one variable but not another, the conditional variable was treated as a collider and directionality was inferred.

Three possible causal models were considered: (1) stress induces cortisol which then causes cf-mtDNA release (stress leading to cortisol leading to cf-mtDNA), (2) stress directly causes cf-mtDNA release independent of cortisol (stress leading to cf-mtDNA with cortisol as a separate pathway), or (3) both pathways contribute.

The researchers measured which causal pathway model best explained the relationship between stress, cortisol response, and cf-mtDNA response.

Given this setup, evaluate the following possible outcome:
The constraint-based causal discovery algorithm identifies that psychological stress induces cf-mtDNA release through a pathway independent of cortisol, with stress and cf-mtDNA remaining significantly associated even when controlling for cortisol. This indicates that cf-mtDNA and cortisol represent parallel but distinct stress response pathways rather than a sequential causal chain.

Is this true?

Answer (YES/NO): YES